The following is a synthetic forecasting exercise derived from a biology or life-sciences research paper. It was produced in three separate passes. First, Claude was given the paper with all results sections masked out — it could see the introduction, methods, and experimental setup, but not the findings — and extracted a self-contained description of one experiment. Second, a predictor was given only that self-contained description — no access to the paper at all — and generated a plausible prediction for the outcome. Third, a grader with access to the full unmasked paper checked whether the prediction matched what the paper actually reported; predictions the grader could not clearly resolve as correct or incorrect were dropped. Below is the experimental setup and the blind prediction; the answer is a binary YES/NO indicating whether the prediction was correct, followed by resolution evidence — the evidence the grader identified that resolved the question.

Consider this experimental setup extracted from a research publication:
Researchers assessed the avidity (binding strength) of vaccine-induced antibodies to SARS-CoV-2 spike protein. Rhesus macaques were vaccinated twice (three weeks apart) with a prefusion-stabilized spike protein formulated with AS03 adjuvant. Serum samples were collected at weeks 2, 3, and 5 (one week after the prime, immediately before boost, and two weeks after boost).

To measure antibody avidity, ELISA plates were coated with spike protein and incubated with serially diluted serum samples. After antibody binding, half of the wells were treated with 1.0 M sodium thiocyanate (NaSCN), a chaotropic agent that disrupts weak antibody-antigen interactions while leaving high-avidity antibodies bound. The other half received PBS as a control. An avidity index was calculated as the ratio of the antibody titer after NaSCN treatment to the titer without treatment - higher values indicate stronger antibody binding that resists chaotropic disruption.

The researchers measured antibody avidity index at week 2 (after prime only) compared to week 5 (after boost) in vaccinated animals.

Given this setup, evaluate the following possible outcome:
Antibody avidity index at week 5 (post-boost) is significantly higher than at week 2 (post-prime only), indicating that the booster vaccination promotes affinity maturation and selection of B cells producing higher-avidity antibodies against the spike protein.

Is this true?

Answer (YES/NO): YES